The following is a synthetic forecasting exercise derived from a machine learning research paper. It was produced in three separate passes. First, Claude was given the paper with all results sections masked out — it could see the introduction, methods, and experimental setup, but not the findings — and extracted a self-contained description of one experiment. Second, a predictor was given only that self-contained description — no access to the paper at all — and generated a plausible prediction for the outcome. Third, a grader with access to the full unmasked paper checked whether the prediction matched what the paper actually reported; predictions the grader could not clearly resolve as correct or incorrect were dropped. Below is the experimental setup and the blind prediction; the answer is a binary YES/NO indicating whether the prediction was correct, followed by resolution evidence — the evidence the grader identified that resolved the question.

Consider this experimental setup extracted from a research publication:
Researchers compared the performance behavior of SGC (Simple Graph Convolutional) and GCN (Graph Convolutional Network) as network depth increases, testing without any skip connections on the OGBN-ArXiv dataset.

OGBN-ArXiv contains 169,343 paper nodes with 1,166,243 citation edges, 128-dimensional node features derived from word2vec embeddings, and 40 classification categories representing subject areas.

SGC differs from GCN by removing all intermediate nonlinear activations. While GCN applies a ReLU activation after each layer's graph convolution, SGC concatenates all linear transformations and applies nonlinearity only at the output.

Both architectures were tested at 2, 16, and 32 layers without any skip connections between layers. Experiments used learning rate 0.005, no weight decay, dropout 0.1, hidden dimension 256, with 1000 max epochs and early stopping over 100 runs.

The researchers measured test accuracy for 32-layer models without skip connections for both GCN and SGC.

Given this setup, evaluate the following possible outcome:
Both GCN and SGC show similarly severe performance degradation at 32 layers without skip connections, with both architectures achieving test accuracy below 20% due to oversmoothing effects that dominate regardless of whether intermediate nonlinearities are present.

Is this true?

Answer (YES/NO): NO